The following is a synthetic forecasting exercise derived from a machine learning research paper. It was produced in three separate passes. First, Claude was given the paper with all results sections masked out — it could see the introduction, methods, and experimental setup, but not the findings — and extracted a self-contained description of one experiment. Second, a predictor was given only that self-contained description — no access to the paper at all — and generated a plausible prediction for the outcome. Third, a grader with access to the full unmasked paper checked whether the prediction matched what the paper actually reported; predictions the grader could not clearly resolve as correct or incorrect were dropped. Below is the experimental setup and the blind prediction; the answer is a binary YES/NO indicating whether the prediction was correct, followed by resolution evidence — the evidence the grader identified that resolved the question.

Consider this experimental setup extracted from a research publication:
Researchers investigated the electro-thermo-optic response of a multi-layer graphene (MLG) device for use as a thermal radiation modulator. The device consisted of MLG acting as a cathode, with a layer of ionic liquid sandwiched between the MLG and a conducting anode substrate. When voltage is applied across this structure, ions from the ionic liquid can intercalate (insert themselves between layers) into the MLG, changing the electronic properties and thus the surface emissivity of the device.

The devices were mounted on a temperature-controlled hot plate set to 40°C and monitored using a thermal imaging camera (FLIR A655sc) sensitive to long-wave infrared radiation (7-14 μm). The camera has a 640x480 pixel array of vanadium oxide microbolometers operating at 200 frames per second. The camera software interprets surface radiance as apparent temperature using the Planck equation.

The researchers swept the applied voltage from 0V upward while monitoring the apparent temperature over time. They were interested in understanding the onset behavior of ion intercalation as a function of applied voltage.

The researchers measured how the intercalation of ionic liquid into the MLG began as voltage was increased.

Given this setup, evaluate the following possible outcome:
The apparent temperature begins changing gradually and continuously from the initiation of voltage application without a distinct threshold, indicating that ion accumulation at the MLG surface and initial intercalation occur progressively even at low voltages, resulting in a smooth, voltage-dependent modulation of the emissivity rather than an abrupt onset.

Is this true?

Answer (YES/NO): NO